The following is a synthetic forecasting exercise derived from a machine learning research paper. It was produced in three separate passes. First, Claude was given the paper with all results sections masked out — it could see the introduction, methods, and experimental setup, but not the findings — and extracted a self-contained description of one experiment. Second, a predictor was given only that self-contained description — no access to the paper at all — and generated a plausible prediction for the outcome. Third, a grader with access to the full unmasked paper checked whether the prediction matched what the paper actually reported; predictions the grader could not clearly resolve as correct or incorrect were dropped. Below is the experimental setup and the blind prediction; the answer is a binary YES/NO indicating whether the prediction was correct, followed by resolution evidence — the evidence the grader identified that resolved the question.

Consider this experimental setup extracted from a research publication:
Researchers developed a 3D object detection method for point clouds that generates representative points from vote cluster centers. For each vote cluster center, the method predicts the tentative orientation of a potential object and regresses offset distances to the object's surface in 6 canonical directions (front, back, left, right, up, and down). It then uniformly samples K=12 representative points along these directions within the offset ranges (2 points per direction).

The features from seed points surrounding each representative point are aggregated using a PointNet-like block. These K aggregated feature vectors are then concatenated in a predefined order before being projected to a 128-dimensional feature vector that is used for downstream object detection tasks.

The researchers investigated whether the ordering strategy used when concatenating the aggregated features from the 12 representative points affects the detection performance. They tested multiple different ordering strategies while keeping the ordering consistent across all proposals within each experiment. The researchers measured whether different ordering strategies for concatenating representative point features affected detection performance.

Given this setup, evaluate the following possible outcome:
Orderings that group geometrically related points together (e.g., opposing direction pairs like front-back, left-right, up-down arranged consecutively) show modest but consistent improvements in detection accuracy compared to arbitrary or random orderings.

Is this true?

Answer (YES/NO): NO